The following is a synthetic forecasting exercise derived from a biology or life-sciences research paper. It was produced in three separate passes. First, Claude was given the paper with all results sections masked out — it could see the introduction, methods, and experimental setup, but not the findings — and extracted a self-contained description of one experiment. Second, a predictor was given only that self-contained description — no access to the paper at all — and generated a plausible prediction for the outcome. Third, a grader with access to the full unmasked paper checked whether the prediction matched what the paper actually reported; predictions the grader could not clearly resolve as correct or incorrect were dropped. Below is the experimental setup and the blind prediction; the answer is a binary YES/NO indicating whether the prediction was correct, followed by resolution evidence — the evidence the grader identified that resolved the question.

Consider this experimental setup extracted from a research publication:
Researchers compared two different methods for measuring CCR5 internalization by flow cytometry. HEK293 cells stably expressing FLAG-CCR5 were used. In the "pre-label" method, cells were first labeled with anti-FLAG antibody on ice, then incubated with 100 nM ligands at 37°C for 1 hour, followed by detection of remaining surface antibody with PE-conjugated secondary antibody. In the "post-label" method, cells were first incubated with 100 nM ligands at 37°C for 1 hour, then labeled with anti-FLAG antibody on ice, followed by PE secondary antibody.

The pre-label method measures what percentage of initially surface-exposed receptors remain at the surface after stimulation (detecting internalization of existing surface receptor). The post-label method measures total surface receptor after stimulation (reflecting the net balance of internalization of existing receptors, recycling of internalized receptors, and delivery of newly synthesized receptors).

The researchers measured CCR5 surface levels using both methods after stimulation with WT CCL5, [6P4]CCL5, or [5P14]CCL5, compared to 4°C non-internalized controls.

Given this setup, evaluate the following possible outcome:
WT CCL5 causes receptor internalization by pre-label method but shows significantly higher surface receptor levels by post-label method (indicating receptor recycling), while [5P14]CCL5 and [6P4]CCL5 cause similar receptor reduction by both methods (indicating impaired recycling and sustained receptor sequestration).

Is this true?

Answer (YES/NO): YES